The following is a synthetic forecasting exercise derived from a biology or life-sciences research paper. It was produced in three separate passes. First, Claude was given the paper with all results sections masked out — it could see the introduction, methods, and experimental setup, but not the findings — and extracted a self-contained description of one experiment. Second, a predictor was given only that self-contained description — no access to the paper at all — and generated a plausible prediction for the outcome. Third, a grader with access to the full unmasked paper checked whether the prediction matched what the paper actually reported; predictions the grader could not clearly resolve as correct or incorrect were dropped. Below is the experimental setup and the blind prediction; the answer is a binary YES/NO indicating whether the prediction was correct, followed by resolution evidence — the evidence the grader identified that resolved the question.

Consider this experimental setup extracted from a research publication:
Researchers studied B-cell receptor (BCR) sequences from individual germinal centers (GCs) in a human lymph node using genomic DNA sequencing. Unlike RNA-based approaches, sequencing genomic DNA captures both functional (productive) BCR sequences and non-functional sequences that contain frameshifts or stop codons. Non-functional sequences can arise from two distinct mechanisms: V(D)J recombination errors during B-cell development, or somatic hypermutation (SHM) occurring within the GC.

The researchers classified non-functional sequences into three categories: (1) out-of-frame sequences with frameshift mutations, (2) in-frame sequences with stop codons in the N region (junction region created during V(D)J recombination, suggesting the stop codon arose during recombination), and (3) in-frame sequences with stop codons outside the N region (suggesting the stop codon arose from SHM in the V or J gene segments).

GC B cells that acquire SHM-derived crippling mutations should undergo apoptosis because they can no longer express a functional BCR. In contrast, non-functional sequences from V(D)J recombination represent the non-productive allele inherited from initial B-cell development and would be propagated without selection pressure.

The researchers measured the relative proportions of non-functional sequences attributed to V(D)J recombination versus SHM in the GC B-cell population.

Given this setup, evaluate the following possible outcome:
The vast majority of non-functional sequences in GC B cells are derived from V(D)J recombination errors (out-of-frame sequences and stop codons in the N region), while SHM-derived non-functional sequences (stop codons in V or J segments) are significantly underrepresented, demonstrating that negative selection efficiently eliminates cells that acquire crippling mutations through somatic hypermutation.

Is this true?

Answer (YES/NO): NO